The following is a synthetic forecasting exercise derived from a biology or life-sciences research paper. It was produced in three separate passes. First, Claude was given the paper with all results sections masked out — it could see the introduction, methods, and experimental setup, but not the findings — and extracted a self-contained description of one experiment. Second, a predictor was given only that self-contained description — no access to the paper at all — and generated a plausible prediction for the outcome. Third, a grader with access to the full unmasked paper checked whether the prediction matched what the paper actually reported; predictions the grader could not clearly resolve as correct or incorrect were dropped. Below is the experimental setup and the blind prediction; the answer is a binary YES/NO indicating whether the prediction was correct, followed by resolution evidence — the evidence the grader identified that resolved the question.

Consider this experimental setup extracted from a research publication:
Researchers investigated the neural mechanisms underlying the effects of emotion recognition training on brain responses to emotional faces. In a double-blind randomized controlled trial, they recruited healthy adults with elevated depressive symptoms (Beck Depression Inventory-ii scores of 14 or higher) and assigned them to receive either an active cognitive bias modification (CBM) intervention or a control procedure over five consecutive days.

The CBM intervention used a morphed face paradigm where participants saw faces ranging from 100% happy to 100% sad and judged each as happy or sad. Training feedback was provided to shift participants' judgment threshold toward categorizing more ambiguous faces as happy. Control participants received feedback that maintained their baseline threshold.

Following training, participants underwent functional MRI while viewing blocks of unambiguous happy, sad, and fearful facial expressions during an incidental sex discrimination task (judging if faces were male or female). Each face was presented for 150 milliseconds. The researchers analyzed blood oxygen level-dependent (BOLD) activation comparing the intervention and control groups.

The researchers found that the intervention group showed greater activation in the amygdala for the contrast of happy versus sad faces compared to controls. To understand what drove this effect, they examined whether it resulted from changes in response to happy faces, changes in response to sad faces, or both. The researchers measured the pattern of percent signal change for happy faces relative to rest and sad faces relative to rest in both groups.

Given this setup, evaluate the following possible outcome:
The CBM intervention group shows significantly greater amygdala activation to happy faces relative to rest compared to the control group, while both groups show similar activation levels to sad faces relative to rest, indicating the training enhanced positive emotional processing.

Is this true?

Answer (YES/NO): YES